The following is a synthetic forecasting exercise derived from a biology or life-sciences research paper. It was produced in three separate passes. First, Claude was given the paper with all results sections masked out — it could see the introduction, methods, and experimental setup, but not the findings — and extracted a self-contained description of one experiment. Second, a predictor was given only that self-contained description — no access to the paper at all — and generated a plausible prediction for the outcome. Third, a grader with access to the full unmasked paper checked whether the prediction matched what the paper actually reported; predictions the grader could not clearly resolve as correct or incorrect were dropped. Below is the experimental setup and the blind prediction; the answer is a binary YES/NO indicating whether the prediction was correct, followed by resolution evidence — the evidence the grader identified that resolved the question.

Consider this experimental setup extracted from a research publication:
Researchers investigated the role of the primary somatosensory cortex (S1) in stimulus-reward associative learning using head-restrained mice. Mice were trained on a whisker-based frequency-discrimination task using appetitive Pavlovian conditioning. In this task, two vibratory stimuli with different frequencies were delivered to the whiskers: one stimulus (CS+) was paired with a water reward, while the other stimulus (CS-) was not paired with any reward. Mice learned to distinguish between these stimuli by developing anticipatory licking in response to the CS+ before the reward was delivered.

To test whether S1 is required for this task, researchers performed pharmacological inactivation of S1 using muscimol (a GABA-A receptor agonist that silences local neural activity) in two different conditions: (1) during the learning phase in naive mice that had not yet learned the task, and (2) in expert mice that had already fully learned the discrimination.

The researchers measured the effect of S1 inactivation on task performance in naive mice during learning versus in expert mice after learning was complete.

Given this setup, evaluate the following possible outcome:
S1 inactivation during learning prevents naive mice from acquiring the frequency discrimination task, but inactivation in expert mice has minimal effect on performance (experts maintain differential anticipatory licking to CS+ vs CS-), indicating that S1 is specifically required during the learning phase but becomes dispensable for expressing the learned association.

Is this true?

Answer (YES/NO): YES